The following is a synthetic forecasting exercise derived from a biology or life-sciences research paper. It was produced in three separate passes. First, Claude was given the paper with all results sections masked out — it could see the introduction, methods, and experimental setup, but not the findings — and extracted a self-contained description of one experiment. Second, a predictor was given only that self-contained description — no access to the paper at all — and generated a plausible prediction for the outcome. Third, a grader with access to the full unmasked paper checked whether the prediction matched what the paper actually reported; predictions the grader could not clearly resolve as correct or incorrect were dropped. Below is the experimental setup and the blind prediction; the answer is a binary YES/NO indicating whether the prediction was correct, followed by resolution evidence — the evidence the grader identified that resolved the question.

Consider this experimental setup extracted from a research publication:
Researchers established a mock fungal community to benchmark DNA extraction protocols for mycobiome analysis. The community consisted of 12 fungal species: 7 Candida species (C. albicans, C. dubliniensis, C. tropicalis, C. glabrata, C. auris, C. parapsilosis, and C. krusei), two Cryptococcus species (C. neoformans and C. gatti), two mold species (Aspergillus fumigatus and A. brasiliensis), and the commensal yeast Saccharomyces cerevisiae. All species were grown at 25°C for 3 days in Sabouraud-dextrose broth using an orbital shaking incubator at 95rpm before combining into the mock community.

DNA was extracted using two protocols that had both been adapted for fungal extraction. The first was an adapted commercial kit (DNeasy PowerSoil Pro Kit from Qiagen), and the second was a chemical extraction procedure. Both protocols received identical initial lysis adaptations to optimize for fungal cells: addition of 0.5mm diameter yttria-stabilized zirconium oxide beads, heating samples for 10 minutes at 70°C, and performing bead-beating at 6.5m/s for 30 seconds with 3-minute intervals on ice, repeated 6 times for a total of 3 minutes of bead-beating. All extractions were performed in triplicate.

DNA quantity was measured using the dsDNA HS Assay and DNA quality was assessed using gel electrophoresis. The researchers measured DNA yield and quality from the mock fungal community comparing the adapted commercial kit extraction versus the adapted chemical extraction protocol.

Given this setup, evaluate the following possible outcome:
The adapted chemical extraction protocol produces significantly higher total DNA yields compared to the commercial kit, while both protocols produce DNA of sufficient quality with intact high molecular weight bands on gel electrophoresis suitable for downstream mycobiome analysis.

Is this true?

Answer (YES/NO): NO